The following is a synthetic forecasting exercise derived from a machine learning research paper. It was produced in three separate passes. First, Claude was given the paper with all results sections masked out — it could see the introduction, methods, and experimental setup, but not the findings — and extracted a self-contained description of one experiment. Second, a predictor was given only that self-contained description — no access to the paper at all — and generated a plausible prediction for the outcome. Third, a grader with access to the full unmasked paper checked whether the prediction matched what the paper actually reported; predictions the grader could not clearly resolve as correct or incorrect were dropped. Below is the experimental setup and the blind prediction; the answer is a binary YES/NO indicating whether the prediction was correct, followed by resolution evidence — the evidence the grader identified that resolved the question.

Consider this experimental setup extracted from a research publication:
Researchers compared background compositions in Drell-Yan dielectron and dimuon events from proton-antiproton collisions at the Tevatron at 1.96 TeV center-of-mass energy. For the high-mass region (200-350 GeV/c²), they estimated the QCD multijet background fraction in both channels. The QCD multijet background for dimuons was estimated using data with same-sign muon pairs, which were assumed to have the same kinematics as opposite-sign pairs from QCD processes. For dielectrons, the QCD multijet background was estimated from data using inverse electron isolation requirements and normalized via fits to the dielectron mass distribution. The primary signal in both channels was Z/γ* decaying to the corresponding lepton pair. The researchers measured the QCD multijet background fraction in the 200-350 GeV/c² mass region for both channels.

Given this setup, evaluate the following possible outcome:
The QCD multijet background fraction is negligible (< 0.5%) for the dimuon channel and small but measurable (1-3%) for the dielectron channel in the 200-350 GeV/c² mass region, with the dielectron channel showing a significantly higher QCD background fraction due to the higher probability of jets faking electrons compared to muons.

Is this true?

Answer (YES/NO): NO